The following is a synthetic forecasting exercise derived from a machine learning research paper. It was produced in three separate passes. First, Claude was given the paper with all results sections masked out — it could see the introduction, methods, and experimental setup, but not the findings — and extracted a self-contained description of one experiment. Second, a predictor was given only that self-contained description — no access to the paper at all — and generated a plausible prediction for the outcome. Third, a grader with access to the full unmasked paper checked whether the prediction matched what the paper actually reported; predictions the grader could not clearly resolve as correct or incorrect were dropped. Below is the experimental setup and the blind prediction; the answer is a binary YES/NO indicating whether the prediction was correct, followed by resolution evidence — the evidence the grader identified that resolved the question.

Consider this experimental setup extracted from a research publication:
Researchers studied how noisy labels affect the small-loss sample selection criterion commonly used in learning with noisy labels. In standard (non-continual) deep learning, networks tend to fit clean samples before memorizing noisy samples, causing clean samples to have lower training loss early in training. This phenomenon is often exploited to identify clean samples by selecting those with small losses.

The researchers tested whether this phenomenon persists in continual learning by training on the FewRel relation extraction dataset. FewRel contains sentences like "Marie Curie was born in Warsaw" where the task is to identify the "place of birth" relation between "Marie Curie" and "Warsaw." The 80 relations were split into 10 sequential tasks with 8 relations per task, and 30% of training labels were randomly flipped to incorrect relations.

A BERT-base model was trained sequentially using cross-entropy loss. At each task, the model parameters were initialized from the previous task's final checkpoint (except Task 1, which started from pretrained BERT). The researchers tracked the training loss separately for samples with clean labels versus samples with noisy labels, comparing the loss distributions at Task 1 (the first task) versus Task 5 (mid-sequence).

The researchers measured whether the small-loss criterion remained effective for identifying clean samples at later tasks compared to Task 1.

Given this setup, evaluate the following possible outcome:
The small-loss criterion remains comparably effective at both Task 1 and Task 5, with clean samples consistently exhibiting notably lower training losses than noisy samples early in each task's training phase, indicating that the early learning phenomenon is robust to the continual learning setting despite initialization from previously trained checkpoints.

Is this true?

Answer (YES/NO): NO